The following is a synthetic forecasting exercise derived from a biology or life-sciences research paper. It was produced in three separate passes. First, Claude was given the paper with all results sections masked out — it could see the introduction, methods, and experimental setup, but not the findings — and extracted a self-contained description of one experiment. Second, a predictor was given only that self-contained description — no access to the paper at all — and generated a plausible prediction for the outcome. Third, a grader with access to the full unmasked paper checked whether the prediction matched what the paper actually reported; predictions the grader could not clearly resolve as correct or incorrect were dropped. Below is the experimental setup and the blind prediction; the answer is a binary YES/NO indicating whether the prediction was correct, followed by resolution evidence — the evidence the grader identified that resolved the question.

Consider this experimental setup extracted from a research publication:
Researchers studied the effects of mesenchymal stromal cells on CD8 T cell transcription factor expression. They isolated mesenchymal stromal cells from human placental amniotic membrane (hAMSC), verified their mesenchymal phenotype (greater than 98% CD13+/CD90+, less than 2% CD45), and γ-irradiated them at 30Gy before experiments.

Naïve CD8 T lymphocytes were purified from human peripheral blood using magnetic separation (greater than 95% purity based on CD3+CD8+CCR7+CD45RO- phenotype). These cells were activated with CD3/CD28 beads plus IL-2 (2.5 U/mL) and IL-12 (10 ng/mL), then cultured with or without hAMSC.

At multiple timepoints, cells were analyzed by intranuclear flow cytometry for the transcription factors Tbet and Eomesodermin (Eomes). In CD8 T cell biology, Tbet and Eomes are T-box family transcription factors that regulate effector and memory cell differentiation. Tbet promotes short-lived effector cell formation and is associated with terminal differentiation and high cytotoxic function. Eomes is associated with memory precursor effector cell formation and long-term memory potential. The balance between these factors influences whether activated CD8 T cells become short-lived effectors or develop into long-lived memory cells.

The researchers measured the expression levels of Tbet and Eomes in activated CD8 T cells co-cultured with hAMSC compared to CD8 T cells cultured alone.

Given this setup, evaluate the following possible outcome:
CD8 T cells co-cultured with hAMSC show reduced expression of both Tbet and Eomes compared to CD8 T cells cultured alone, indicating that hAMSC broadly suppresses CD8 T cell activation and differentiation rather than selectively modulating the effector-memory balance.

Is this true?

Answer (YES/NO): YES